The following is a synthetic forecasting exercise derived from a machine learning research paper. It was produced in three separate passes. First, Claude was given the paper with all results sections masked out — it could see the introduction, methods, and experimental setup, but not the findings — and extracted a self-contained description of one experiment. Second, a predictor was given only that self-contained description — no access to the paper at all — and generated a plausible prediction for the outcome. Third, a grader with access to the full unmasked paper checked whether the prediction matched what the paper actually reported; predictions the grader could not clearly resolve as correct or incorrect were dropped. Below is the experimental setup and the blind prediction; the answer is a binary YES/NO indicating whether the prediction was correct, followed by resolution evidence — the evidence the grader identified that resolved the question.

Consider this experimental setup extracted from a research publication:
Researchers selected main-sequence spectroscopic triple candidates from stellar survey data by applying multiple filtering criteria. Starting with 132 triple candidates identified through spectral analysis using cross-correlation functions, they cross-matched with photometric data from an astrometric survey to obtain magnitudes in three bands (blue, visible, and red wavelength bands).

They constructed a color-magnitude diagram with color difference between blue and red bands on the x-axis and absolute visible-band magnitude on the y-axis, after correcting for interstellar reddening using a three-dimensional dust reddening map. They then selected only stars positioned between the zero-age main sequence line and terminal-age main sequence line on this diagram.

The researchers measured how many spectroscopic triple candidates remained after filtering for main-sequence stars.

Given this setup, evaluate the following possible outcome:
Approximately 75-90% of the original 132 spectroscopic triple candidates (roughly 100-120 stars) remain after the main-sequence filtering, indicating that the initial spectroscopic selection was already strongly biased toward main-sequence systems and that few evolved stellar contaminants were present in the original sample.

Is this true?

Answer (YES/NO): NO